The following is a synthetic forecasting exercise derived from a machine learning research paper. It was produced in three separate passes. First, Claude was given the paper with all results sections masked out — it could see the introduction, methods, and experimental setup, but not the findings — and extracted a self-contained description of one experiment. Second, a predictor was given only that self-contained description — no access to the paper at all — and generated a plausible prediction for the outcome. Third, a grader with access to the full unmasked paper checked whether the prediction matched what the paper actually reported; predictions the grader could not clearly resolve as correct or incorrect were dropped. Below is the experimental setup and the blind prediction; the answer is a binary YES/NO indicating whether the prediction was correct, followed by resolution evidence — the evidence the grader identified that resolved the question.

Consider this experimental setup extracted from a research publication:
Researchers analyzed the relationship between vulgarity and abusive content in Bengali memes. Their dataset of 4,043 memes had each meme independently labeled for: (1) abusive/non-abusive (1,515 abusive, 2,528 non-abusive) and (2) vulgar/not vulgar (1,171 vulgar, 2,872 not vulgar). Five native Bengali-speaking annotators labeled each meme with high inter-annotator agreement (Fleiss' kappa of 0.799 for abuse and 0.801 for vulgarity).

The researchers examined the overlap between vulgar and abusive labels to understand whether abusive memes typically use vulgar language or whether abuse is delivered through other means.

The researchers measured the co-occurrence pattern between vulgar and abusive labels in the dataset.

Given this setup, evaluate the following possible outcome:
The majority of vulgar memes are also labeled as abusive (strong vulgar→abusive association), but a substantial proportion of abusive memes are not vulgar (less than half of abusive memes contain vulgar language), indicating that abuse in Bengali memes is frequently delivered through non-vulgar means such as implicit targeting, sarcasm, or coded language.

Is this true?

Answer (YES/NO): NO